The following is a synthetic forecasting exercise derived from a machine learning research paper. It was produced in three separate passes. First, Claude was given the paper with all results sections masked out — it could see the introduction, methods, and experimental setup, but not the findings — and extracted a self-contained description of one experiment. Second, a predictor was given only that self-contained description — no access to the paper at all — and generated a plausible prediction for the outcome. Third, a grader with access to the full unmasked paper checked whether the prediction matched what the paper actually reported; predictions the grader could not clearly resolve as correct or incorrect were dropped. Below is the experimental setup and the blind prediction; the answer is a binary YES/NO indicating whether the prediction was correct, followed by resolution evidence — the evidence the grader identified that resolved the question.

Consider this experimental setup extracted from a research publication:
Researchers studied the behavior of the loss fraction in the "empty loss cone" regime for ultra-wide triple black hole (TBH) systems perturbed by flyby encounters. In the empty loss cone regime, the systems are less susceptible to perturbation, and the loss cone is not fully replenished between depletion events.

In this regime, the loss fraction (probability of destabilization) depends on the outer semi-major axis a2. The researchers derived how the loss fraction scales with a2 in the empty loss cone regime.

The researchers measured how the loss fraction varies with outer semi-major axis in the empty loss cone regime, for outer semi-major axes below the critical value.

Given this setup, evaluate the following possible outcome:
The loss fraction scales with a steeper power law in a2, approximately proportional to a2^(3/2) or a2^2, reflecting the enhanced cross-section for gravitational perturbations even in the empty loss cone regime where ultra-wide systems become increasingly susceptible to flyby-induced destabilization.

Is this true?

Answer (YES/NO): NO